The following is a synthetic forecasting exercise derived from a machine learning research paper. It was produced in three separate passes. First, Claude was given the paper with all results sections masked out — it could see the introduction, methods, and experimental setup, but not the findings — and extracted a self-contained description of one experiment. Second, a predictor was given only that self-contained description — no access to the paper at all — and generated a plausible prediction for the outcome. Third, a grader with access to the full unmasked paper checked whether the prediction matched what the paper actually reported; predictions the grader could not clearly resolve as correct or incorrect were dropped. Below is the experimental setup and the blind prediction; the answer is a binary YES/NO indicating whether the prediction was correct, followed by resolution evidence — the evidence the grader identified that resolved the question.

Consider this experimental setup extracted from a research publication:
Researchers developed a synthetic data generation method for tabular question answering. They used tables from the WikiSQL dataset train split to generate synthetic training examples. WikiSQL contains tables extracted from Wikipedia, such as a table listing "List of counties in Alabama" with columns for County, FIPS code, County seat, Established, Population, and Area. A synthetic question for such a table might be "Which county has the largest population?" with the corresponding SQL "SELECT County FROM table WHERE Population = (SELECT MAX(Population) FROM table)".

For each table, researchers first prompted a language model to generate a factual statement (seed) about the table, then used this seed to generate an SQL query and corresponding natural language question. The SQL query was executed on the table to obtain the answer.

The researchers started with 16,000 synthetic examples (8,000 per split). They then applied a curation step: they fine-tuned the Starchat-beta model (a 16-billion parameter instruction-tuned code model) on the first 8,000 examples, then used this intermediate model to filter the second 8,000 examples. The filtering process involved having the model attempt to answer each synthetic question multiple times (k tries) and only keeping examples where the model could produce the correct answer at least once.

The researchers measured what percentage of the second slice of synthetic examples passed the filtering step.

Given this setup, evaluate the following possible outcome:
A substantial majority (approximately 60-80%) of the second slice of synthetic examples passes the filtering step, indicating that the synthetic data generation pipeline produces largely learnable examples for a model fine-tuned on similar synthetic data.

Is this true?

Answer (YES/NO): NO